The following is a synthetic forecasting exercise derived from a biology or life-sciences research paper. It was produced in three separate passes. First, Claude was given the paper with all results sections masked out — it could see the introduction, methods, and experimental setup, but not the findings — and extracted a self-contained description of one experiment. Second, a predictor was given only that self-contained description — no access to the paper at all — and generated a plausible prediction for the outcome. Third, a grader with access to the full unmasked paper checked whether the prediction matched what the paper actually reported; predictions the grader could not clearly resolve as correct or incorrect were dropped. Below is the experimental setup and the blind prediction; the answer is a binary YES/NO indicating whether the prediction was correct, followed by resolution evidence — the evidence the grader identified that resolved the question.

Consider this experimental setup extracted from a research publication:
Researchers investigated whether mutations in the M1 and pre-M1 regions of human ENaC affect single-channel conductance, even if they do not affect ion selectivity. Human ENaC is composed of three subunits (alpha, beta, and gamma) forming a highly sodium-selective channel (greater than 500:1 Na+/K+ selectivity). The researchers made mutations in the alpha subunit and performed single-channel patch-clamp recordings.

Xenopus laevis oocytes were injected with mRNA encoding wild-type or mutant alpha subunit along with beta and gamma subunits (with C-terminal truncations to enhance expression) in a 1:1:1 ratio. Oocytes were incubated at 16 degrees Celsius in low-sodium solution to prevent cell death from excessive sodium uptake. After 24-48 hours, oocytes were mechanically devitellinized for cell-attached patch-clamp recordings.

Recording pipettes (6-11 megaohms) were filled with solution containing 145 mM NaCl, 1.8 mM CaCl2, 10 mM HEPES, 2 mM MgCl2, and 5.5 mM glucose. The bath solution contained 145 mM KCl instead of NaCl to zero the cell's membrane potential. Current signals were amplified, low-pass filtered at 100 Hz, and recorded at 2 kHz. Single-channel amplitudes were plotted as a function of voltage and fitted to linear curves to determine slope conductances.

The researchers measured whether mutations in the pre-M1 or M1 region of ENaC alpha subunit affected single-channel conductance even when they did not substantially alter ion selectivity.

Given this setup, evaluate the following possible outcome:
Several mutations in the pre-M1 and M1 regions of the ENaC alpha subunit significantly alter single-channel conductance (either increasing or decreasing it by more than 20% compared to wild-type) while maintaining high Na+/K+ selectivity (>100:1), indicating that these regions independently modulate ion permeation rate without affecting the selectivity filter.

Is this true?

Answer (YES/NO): YES